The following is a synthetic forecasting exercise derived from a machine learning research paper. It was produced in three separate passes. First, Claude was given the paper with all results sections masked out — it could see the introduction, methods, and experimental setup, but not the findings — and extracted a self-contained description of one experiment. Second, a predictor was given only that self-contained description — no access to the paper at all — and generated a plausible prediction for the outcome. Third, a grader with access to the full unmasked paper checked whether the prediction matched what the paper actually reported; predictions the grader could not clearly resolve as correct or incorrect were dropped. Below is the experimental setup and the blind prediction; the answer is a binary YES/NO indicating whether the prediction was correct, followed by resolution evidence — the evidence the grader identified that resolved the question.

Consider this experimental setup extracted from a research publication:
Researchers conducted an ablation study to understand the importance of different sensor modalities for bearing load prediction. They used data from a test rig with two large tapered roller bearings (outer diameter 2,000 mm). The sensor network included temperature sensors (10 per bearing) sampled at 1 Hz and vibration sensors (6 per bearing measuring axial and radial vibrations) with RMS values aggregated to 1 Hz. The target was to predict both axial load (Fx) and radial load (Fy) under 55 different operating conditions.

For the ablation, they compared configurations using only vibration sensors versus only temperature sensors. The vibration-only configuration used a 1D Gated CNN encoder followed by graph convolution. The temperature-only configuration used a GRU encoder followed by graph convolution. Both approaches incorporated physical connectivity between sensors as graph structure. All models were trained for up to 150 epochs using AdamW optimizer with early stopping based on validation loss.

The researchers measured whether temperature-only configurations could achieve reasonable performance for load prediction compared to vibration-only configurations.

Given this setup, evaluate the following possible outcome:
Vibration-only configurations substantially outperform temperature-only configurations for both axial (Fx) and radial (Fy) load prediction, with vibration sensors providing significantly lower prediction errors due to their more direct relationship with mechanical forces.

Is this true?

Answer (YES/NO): YES